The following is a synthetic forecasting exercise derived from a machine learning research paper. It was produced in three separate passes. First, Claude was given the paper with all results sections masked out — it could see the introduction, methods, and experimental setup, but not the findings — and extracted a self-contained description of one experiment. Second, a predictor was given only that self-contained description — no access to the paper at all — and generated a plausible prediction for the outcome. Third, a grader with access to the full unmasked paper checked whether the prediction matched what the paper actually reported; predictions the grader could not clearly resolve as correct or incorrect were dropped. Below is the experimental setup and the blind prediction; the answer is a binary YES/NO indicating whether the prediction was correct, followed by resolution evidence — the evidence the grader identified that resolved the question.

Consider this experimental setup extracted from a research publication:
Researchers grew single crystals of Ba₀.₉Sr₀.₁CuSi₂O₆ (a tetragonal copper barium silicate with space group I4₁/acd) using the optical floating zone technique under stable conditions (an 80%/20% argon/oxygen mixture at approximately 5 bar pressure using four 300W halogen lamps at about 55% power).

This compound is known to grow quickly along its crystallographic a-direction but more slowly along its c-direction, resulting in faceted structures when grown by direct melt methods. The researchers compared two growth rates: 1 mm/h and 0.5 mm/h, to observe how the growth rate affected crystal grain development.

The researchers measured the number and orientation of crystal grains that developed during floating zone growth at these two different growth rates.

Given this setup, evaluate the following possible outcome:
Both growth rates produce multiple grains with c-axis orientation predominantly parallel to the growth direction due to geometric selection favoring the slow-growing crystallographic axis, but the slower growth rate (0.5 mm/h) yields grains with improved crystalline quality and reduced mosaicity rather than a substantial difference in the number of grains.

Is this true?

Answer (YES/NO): NO